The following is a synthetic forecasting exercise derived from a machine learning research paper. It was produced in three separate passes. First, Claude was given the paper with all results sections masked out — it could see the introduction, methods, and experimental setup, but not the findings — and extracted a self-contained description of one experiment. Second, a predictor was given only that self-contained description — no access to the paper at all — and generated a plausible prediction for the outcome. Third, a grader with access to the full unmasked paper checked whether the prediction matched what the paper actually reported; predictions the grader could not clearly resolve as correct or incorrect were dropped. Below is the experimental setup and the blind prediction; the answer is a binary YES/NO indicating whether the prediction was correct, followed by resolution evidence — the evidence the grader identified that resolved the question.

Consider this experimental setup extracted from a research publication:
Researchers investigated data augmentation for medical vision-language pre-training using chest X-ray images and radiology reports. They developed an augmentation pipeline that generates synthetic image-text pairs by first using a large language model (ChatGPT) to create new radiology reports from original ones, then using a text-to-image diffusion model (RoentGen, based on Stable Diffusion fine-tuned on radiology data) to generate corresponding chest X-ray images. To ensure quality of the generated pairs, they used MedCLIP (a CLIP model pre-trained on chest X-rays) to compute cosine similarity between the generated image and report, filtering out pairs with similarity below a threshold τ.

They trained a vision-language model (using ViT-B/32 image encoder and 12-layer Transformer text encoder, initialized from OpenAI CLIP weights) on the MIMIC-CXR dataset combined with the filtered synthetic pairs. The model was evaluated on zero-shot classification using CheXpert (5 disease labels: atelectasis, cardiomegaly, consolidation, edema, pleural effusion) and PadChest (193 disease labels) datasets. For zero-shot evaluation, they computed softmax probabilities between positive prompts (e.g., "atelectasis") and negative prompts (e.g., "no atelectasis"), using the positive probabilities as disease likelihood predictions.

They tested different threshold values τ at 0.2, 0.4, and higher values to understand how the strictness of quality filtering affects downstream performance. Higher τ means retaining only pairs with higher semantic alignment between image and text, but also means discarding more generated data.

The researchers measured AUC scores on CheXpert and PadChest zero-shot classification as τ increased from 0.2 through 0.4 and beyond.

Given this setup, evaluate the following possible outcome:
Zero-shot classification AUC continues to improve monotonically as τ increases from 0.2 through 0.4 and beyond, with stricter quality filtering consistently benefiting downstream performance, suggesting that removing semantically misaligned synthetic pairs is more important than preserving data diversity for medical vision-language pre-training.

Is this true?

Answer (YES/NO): NO